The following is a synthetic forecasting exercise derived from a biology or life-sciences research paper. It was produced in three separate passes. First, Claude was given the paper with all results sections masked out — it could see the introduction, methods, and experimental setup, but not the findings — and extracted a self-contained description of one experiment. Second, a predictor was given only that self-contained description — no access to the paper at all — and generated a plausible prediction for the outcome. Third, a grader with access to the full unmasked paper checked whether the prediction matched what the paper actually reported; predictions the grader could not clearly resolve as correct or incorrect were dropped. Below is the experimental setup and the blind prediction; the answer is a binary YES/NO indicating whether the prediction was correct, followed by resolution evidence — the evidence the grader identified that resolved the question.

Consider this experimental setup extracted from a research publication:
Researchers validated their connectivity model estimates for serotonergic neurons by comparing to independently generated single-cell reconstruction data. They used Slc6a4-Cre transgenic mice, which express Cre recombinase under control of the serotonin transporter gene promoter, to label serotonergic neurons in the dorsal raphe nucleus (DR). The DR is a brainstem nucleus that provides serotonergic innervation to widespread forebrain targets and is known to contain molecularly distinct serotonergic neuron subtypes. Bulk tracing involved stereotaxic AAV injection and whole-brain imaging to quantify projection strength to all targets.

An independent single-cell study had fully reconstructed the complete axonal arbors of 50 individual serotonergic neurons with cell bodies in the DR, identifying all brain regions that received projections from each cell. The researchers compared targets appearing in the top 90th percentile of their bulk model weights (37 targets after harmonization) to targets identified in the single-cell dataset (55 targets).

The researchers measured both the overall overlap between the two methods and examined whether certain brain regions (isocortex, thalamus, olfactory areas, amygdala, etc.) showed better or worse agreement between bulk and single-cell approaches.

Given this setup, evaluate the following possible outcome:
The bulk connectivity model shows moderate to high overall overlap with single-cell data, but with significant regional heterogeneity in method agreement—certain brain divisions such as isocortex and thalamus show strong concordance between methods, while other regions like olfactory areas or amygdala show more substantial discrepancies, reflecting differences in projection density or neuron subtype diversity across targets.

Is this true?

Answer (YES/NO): NO